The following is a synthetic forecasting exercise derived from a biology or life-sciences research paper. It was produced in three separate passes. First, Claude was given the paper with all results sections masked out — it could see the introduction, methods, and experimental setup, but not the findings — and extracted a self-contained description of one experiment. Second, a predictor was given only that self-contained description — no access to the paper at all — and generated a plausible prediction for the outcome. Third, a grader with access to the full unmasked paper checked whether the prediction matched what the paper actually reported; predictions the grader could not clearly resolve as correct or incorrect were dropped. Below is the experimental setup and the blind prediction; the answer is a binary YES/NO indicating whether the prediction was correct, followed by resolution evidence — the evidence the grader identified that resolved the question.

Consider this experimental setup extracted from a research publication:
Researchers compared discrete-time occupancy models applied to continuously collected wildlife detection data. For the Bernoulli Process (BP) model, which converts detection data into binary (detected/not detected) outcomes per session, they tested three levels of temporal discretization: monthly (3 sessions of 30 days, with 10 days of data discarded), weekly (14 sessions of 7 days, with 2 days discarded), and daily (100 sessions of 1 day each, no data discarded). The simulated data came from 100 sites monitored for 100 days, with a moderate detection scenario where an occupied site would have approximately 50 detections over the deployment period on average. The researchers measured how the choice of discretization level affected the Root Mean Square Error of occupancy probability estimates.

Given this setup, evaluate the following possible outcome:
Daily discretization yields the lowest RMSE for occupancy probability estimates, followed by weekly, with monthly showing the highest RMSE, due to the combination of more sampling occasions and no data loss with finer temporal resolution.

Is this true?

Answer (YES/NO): NO